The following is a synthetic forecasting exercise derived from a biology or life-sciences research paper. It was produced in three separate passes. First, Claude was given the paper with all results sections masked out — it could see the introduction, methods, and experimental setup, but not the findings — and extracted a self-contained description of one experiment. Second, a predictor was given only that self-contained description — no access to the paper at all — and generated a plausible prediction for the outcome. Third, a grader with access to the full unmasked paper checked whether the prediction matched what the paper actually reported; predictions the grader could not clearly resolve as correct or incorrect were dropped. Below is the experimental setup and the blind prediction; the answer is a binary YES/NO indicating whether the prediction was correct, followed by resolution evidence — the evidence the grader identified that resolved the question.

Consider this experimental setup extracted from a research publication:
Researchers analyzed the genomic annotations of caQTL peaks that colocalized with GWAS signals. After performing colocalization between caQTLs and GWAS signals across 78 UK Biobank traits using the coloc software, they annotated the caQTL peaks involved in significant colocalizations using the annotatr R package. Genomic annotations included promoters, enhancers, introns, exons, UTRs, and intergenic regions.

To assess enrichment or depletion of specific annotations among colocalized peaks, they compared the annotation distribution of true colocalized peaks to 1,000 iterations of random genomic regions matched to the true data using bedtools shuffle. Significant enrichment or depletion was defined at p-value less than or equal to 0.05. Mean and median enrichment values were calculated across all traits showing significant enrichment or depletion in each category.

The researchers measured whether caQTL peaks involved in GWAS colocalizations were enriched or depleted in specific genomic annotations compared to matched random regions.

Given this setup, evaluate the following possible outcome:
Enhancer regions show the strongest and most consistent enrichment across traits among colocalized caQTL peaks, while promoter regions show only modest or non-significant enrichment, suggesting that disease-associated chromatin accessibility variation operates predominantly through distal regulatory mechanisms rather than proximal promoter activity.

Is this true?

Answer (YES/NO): NO